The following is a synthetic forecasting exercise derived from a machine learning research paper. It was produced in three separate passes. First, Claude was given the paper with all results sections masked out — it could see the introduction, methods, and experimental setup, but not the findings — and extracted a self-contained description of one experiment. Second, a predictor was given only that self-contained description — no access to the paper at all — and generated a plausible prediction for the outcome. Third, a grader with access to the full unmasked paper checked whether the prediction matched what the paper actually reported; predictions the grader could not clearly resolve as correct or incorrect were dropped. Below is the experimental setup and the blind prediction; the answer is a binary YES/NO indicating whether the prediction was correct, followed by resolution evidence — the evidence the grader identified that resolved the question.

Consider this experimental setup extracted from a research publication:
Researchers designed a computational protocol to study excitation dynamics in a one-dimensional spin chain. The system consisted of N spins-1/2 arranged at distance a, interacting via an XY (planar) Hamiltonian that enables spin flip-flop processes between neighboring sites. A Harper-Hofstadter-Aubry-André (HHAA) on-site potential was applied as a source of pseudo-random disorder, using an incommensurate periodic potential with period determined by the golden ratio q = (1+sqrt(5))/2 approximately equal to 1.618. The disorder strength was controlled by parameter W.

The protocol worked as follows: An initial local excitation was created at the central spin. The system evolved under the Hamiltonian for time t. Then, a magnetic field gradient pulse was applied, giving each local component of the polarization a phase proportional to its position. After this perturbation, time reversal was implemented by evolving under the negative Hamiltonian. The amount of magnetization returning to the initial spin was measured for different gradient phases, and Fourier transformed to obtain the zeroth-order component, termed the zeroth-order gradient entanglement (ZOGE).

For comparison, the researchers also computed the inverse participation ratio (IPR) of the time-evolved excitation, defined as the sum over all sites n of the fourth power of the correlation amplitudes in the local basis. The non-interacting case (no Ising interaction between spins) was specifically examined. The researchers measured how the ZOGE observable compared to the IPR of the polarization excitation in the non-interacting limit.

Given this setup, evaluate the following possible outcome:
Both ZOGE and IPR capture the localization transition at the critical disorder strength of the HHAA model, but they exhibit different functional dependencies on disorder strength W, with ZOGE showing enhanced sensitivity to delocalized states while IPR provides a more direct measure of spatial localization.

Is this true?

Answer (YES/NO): NO